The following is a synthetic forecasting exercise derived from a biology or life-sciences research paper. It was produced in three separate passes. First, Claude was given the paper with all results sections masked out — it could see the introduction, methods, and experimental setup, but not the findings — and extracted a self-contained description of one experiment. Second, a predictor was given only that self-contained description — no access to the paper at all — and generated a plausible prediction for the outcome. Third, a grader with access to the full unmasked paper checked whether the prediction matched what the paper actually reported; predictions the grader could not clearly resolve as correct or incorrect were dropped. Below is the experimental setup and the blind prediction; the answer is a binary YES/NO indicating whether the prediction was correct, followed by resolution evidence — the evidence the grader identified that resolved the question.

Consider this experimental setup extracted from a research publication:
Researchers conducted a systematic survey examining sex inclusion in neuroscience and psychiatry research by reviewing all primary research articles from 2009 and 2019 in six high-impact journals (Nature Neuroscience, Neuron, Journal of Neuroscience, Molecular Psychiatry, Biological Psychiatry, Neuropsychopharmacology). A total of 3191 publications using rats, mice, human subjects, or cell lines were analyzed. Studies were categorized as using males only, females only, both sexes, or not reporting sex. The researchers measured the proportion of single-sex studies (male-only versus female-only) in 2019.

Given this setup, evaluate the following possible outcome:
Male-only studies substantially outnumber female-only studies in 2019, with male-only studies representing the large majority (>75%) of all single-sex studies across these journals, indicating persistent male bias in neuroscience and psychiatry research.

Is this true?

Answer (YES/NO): YES